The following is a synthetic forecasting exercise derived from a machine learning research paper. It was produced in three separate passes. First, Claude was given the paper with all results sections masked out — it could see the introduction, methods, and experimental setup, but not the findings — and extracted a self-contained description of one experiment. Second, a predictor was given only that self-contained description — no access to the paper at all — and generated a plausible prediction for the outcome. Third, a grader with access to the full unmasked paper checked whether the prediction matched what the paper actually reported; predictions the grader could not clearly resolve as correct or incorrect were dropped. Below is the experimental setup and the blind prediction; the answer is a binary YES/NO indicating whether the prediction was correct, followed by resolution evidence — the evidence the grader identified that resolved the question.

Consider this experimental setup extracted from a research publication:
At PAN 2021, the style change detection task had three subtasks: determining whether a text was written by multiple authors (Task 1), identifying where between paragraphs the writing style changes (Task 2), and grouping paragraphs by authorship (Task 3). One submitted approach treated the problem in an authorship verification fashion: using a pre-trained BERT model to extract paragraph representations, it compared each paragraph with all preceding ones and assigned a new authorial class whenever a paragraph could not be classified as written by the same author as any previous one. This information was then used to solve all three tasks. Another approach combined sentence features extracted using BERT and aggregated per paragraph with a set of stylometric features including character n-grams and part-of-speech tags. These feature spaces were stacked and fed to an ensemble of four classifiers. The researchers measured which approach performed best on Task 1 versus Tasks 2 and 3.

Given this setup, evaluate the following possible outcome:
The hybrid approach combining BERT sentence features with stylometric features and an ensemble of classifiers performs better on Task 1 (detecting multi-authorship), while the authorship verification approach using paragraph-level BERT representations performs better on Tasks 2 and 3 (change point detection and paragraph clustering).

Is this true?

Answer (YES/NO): YES